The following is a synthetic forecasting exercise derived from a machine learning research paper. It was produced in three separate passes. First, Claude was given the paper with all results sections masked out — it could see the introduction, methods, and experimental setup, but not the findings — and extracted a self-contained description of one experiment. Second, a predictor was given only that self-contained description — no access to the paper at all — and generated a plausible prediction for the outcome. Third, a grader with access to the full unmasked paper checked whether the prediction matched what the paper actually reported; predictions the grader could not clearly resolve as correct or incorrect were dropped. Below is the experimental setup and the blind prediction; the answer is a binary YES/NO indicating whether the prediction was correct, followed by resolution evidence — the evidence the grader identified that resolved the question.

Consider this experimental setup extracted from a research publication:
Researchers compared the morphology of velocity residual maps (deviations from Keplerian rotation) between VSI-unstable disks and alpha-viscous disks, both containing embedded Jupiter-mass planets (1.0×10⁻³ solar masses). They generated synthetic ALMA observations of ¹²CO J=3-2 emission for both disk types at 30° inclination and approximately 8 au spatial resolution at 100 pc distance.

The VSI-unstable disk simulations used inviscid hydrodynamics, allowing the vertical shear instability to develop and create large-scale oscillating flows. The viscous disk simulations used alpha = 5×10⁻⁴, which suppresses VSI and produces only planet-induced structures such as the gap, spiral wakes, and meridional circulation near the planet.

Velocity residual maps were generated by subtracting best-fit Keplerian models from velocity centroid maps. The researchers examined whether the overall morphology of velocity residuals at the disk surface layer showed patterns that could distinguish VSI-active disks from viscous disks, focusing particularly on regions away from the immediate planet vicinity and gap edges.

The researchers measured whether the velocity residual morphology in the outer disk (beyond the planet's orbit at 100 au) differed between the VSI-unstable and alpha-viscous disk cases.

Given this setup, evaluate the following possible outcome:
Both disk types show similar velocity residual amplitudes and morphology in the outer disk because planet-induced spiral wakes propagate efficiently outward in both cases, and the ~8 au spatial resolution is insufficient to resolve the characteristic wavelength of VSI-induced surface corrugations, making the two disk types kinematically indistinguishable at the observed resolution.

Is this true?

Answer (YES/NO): NO